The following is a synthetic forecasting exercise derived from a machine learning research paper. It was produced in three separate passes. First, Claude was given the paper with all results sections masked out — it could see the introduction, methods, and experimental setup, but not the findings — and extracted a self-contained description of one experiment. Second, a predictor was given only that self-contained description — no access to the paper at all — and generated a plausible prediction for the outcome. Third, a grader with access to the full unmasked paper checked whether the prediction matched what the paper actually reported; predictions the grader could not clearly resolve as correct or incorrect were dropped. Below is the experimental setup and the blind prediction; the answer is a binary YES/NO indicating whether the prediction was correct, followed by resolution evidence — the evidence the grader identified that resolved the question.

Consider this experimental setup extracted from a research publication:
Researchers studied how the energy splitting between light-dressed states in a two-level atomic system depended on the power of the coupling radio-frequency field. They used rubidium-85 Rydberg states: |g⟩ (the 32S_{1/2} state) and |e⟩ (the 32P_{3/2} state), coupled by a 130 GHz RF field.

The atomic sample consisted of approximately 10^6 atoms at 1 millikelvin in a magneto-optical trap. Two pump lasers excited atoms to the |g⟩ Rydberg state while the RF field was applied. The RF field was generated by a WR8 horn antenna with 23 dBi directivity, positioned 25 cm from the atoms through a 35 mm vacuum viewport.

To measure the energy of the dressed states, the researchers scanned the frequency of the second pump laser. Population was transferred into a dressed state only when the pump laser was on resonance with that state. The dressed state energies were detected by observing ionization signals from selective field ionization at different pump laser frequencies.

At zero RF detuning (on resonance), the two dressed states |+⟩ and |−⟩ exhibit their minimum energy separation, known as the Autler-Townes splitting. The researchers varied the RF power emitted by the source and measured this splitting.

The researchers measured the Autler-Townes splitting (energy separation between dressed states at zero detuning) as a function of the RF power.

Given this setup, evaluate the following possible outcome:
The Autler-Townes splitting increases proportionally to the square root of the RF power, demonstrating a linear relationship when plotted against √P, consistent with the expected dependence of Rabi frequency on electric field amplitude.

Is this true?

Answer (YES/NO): YES